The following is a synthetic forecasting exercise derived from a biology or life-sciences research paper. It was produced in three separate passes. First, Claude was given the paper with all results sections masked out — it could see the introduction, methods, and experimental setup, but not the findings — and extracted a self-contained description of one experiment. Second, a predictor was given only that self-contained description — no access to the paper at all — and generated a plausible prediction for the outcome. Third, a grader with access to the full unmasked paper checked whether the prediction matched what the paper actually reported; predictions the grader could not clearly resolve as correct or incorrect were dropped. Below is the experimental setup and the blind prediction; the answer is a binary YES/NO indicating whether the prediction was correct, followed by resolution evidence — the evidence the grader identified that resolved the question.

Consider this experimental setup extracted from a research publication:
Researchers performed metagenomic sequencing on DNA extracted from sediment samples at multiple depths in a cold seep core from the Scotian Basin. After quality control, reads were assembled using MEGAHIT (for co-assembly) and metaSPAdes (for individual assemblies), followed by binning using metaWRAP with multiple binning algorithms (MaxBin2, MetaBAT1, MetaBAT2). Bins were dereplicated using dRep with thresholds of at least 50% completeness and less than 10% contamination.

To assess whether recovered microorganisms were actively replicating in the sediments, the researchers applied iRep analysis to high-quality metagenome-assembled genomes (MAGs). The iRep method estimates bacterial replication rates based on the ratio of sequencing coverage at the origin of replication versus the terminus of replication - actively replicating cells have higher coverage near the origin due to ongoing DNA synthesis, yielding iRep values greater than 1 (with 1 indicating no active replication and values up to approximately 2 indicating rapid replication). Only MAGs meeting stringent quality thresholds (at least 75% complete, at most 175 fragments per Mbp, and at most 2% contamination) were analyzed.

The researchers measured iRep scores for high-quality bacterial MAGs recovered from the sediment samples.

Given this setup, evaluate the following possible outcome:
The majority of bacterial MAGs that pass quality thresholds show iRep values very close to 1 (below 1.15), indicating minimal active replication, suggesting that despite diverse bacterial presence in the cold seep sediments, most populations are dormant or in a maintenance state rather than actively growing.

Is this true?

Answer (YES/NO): NO